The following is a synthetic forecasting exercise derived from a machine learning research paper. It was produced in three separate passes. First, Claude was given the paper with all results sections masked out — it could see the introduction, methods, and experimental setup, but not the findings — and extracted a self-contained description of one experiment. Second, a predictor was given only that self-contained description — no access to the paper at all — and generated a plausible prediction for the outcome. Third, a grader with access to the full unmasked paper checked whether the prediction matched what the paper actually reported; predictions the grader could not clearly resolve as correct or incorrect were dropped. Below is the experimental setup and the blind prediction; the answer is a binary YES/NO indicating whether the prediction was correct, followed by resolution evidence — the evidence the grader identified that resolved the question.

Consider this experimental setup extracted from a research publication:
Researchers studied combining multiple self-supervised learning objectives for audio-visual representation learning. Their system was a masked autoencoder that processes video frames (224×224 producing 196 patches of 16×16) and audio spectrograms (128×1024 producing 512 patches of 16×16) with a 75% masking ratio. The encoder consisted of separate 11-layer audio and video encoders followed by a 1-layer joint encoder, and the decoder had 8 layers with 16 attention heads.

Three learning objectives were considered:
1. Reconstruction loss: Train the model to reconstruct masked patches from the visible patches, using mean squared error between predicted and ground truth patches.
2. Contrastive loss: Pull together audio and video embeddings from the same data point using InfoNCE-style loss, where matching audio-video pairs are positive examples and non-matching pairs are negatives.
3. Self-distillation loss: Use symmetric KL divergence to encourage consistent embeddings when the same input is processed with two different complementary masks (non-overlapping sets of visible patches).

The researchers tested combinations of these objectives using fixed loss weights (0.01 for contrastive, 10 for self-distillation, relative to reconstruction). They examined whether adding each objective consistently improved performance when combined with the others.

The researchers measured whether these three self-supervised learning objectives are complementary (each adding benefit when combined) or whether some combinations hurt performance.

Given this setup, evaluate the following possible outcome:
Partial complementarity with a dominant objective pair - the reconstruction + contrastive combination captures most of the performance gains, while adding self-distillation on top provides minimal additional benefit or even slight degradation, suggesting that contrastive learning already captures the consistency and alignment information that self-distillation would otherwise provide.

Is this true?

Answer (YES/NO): NO